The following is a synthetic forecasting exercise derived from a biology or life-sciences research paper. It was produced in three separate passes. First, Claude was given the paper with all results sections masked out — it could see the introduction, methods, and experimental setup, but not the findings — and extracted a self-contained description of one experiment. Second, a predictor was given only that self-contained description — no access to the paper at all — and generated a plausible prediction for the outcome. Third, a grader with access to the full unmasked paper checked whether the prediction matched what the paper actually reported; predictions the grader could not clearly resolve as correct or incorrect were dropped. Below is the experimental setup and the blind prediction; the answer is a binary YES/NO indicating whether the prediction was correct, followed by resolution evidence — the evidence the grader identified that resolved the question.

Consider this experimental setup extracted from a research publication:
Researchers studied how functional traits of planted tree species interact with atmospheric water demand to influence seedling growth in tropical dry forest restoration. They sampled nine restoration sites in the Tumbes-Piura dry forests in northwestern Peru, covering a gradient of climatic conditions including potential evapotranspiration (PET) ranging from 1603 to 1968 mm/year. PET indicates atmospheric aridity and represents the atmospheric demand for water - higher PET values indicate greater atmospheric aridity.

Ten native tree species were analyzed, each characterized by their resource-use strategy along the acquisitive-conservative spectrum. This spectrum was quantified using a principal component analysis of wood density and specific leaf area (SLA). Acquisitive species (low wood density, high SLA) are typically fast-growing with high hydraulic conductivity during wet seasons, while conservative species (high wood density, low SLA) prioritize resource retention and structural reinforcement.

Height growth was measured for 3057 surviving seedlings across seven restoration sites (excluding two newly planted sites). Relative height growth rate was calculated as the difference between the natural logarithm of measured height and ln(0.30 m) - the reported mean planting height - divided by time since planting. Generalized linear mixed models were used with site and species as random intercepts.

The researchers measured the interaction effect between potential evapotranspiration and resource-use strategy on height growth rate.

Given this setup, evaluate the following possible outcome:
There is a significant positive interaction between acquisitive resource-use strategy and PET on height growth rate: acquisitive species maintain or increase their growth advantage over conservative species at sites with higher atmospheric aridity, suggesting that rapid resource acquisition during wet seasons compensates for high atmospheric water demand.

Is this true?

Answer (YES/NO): YES